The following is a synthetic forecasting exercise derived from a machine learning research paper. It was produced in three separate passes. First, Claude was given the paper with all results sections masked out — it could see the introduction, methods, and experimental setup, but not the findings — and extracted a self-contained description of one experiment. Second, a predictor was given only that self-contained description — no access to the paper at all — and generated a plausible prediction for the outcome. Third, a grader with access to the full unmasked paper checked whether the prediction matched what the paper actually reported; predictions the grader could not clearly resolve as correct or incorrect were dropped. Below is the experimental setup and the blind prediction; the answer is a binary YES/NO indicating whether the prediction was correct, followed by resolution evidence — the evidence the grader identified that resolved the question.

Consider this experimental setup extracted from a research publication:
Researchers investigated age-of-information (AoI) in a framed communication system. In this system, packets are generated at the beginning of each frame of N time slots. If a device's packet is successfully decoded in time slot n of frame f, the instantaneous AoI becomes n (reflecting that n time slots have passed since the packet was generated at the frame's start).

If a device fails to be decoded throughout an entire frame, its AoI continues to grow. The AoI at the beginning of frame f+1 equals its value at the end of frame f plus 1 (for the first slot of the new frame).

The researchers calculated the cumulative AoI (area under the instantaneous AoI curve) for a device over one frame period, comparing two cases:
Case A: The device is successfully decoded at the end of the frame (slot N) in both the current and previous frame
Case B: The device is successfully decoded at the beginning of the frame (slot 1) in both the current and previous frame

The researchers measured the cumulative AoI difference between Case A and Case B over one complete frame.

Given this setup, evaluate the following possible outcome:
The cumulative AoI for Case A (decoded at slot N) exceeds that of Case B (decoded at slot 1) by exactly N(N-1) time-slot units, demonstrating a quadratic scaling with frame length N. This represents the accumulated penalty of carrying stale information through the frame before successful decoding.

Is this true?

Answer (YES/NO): YES